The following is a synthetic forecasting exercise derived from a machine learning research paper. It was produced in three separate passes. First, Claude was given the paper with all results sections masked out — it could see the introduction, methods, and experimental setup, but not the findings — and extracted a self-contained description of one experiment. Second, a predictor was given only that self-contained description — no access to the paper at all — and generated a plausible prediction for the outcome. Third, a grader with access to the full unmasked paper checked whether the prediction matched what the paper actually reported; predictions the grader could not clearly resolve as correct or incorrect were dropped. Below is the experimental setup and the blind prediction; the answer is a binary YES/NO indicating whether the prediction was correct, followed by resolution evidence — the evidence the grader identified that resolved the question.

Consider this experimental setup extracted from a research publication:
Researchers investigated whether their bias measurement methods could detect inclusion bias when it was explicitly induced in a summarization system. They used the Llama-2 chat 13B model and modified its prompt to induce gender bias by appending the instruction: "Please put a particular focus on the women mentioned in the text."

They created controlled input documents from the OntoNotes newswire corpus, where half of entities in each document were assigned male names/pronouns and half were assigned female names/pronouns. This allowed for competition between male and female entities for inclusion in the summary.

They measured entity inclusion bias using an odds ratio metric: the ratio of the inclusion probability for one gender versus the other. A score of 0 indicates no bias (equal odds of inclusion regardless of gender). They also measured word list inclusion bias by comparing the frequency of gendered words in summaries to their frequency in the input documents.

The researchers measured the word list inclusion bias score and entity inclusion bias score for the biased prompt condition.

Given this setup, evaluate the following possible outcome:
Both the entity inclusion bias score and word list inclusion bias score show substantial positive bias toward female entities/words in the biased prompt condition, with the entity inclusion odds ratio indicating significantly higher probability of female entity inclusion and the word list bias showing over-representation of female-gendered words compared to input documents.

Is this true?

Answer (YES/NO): YES